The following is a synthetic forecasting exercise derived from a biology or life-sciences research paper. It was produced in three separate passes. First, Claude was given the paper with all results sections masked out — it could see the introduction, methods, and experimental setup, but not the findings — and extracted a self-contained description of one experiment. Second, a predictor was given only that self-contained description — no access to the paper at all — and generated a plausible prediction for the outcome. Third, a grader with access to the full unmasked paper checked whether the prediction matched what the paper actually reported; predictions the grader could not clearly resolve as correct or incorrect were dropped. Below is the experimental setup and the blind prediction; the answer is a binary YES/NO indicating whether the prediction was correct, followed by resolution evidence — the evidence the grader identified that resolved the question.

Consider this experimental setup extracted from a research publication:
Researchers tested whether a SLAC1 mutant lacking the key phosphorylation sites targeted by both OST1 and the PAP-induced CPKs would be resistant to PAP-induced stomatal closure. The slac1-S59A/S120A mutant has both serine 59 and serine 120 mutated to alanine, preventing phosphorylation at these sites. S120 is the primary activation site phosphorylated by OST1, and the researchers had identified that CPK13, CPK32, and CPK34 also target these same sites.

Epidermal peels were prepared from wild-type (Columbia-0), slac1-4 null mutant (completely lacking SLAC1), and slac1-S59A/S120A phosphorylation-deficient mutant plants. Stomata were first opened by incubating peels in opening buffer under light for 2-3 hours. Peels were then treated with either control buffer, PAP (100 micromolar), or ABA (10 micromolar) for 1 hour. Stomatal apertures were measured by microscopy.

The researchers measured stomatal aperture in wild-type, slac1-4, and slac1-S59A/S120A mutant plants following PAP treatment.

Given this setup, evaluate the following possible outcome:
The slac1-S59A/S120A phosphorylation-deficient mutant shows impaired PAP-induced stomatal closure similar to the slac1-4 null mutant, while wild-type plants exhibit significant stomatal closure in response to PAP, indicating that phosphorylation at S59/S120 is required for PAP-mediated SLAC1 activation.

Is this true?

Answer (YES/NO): YES